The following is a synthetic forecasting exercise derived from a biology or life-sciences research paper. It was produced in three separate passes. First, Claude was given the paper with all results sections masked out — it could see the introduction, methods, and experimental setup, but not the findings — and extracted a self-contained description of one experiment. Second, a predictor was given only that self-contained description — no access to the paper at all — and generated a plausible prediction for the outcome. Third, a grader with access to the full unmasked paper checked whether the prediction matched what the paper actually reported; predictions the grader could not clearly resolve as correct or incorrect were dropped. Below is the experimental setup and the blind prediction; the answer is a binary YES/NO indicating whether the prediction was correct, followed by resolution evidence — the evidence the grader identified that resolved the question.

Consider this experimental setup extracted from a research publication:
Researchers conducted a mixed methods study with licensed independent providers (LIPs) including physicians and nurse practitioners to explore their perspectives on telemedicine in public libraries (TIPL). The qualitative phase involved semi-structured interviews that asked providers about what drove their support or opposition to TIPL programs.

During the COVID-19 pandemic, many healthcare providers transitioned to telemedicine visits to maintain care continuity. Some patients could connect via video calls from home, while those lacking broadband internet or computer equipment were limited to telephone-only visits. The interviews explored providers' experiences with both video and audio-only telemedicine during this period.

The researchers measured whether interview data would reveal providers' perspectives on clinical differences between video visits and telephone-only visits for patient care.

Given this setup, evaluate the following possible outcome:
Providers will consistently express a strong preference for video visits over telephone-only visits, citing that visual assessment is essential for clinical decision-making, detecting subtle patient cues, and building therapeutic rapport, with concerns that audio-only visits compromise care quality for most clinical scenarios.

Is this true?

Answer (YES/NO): YES